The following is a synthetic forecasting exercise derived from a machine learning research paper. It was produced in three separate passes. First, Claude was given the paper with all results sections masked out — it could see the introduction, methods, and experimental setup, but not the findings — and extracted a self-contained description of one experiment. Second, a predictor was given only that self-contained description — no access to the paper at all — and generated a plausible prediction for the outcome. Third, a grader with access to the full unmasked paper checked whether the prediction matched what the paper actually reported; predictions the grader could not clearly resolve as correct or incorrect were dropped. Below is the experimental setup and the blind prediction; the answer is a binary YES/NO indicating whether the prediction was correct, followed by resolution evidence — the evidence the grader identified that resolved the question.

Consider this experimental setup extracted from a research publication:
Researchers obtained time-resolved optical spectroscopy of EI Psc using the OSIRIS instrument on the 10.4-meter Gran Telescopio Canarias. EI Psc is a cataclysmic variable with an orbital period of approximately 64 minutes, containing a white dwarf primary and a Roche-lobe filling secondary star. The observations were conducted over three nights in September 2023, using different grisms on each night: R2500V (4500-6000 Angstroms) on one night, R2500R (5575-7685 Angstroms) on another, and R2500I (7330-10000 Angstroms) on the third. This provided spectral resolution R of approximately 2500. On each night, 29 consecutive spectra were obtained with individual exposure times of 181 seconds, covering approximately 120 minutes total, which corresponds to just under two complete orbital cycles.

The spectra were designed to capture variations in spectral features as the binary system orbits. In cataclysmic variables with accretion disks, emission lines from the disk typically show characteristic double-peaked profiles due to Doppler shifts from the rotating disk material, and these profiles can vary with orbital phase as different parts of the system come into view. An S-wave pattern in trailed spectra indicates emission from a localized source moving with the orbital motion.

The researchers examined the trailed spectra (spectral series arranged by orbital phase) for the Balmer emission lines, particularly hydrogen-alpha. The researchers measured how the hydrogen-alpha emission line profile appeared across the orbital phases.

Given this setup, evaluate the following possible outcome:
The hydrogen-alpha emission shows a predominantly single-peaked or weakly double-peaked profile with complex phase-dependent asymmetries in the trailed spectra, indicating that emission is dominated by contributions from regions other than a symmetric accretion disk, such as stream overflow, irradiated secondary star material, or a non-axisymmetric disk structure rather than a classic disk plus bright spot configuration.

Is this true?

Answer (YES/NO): NO